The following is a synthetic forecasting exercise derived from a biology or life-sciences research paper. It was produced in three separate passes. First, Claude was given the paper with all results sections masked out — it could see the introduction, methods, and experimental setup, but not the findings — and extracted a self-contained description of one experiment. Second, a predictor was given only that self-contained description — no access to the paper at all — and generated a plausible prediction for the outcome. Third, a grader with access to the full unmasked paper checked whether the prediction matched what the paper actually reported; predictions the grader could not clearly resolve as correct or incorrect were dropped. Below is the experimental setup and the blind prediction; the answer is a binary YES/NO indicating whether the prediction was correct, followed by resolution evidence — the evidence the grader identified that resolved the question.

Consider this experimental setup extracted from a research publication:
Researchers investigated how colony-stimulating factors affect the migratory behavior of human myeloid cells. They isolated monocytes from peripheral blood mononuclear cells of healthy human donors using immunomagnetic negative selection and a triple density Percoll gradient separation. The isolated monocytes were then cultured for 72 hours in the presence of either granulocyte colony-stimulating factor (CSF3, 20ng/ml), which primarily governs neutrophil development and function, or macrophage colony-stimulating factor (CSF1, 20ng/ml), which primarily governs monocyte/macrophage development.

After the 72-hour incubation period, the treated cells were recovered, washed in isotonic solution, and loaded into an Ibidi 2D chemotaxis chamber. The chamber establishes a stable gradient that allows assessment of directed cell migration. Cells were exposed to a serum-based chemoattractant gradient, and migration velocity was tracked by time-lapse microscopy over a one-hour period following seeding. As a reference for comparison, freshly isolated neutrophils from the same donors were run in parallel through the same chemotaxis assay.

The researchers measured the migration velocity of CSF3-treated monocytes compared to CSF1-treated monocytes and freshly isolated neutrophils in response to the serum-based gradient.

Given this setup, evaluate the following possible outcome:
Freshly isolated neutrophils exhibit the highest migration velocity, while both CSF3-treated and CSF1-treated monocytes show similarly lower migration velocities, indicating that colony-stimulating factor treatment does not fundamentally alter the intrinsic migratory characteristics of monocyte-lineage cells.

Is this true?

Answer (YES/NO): NO